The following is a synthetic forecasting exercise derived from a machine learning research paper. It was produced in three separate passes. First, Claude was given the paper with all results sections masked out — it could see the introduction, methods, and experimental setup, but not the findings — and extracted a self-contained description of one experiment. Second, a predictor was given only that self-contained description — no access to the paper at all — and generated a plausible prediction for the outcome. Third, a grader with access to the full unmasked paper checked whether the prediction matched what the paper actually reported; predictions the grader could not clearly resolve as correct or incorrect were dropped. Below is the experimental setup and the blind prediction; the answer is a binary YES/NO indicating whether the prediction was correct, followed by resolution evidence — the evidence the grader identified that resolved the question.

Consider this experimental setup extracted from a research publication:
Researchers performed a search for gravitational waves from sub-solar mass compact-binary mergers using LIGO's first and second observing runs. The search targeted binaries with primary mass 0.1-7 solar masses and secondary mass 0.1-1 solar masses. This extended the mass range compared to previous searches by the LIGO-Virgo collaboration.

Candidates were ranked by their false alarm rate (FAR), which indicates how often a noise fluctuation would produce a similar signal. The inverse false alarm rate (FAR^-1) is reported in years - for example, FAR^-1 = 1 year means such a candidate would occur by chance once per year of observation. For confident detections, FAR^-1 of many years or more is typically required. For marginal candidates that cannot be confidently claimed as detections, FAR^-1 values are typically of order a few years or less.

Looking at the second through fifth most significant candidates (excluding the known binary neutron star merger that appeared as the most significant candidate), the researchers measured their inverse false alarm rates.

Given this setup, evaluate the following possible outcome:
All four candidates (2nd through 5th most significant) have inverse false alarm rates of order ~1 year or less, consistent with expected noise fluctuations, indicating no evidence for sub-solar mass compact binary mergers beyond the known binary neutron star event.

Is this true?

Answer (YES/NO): NO